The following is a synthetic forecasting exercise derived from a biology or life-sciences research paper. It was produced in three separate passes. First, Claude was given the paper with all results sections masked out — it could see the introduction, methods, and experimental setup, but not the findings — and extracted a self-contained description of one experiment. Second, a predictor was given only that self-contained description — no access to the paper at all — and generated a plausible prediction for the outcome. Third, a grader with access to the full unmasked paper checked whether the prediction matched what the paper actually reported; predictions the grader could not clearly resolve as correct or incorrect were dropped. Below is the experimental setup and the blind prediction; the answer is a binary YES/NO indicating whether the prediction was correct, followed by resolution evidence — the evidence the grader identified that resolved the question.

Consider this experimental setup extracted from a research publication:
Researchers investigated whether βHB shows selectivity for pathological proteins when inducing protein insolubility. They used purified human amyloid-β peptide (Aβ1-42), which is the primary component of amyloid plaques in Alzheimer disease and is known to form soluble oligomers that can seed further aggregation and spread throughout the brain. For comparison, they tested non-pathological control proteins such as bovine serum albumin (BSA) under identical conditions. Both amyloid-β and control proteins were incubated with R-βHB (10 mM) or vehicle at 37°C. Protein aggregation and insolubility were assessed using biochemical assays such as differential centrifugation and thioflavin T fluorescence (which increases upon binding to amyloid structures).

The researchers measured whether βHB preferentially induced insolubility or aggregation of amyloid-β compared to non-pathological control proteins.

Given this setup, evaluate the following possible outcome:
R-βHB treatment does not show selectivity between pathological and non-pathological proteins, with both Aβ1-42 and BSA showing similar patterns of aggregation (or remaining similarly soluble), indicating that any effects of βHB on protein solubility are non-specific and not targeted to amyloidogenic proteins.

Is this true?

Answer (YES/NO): NO